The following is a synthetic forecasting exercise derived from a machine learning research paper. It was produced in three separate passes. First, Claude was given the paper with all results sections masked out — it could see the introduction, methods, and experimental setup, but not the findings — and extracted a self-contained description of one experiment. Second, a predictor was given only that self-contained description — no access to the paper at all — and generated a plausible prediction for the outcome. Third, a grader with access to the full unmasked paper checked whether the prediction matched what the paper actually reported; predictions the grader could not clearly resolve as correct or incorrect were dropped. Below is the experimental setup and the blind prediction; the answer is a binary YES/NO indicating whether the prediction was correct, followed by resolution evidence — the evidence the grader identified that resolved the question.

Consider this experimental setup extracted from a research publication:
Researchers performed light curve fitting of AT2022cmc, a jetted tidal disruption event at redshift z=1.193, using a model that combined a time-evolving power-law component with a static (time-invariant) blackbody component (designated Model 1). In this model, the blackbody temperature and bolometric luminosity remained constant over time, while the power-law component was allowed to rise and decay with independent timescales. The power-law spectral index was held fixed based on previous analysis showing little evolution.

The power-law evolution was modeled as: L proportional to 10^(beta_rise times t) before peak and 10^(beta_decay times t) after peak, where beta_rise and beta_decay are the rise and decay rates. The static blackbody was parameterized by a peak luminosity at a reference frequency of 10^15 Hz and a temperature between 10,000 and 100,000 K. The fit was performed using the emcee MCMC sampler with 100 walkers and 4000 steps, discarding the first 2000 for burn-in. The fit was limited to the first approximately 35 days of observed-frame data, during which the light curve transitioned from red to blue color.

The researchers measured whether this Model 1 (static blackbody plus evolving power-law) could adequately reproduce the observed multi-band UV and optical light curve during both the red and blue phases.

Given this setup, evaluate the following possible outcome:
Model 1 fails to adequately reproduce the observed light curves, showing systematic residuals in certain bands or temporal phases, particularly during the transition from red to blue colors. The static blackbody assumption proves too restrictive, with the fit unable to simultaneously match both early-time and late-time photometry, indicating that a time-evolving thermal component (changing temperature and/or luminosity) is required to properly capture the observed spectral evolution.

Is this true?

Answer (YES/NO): NO